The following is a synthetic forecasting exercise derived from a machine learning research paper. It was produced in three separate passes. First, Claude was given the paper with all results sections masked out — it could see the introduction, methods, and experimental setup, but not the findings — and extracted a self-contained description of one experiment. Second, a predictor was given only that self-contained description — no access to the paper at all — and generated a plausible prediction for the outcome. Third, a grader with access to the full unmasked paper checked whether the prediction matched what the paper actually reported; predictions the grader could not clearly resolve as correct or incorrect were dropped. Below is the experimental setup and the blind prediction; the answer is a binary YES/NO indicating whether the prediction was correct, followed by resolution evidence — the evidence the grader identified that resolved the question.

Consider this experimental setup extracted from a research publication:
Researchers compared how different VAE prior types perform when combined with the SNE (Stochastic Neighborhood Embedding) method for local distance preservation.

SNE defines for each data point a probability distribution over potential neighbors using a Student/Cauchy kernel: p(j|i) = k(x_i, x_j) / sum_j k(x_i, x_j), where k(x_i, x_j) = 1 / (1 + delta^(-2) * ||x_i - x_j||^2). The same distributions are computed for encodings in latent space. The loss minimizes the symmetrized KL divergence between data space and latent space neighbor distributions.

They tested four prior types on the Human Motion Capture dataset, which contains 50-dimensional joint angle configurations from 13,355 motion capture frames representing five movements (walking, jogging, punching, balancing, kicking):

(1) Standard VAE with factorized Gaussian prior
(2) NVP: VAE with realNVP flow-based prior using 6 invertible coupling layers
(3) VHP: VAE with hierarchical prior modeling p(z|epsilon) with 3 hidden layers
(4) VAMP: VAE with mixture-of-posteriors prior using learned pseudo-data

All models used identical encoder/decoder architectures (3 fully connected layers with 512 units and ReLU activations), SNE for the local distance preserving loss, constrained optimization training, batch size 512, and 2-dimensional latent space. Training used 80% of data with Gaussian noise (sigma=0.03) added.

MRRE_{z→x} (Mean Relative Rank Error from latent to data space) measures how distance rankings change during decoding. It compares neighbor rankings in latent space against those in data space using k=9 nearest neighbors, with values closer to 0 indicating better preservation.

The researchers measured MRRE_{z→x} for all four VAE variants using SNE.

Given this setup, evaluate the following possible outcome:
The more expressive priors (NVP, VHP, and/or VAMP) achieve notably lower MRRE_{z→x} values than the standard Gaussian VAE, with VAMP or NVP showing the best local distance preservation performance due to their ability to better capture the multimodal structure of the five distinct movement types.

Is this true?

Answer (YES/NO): NO